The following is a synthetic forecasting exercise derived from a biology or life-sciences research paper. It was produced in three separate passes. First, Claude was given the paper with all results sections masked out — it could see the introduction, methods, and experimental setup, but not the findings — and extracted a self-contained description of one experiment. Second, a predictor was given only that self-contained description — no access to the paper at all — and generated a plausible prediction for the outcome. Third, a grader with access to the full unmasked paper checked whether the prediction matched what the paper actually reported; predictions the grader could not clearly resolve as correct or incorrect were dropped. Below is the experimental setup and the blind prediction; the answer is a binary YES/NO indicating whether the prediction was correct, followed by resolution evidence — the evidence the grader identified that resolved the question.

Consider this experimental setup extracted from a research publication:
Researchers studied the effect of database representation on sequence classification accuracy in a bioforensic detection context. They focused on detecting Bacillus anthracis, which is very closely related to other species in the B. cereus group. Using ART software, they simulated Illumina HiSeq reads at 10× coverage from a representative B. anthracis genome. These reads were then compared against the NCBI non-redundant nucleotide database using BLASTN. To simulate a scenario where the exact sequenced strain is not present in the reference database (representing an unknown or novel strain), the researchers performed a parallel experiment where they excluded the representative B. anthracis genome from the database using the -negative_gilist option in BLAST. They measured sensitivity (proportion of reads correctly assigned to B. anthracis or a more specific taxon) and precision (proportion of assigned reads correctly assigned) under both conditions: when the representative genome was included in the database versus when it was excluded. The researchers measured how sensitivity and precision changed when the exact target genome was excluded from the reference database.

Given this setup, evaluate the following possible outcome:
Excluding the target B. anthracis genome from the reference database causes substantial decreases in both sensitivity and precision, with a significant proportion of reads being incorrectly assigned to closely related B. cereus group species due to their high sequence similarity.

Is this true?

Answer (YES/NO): NO